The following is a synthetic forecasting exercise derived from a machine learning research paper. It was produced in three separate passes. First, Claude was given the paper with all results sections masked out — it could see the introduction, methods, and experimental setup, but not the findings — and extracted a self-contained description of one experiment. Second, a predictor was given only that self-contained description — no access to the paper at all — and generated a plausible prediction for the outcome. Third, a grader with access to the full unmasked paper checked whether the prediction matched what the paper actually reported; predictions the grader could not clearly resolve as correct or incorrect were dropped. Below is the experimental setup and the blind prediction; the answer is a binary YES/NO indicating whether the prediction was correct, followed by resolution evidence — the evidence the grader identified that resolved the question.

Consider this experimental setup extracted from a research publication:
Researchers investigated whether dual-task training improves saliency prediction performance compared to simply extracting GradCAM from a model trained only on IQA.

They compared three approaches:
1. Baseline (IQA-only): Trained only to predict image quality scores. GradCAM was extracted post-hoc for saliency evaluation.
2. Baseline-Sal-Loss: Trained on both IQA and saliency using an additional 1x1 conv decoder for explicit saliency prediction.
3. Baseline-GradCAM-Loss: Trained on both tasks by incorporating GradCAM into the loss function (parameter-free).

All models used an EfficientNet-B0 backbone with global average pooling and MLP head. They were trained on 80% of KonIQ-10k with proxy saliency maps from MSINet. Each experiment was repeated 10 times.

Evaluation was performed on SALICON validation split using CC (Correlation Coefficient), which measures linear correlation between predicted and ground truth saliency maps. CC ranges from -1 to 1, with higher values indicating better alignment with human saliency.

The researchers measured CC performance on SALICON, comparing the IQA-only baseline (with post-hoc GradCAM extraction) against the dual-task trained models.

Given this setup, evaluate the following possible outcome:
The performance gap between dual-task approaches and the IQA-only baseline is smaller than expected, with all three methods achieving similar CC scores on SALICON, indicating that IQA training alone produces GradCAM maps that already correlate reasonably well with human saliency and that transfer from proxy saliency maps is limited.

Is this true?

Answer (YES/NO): NO